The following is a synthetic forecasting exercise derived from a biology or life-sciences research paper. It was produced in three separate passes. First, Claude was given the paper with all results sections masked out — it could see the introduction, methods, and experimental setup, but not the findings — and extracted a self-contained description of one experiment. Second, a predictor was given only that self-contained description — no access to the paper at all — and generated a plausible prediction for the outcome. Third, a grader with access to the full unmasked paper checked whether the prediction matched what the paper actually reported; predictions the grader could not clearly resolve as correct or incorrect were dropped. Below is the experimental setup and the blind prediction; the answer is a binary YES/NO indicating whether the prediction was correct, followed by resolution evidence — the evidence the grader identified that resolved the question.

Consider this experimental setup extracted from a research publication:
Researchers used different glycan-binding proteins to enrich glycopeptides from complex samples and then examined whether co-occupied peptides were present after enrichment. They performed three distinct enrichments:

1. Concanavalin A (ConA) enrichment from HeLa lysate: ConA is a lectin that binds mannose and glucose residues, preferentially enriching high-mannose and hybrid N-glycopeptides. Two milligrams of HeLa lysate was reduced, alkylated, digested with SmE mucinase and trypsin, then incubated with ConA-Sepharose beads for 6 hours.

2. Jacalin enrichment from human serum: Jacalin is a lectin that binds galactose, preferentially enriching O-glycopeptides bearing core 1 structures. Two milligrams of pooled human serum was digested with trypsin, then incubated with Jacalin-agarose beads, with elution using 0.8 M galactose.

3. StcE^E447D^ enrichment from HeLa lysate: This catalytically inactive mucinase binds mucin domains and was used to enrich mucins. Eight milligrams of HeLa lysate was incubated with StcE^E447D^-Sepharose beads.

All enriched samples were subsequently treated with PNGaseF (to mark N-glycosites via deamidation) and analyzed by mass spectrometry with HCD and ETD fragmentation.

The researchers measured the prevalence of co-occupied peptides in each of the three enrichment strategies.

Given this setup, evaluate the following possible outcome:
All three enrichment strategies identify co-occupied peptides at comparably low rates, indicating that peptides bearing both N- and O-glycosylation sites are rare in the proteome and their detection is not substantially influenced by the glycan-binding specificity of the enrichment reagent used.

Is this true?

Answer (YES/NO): NO